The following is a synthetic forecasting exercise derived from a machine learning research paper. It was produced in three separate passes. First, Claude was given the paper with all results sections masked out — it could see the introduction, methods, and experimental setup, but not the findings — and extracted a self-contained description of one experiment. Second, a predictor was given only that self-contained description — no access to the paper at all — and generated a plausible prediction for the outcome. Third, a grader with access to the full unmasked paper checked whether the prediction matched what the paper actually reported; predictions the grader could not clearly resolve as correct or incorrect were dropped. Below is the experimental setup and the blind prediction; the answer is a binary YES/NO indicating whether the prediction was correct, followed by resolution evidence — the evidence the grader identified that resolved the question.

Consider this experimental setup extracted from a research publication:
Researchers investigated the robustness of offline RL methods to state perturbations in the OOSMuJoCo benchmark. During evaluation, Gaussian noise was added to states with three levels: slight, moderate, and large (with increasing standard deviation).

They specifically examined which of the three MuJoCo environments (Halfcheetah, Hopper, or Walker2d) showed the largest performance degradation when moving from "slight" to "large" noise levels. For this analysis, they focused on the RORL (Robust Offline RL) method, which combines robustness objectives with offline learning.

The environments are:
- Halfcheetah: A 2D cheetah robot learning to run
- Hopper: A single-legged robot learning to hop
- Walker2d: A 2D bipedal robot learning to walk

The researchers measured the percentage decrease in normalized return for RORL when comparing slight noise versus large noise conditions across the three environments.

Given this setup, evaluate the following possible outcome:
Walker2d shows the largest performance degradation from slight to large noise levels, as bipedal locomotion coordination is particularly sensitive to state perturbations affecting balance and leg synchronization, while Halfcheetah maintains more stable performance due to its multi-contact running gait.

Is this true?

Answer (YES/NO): NO